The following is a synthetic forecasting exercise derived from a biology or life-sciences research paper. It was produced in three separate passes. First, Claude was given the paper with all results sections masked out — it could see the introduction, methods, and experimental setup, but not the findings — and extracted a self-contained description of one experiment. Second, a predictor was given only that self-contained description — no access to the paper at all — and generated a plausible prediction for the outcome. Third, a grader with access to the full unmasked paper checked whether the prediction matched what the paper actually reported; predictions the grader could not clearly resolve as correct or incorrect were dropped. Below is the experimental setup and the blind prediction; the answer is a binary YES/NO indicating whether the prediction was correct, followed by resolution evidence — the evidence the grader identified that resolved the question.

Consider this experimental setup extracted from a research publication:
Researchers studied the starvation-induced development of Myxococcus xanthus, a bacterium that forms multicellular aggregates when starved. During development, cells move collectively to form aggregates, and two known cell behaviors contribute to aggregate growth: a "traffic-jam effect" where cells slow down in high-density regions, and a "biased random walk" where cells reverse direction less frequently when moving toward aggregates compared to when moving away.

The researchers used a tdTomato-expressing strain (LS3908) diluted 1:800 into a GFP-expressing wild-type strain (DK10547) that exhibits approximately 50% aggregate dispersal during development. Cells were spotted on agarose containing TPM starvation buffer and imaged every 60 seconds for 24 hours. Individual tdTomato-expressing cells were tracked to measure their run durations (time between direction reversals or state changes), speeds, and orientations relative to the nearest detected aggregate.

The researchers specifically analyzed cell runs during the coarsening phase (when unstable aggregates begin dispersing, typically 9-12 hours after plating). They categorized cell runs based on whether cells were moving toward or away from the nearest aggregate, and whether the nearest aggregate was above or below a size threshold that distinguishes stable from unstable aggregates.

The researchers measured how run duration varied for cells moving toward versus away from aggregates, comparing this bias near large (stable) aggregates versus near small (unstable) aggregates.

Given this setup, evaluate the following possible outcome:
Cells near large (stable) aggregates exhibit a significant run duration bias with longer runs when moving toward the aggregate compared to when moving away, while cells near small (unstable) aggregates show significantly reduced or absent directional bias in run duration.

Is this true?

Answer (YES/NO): NO